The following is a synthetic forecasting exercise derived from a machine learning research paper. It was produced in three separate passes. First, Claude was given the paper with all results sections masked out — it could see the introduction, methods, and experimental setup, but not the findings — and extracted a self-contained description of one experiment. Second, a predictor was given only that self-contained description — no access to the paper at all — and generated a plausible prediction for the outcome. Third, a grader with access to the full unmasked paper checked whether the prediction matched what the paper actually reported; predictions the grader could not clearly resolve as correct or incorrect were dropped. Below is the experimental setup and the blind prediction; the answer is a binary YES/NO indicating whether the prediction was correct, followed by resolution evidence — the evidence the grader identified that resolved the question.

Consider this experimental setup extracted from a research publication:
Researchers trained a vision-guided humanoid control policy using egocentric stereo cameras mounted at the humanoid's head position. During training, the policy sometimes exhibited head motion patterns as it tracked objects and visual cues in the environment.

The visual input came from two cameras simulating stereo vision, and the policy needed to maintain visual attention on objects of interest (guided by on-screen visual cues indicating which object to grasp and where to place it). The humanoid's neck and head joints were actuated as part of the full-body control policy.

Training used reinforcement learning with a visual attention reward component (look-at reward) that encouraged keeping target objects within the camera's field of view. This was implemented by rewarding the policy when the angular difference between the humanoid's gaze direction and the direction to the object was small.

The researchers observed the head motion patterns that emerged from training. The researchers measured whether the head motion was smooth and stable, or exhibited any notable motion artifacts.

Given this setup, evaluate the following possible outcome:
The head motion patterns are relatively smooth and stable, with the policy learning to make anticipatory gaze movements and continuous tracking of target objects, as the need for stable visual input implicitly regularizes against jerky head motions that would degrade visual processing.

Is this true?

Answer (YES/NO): NO